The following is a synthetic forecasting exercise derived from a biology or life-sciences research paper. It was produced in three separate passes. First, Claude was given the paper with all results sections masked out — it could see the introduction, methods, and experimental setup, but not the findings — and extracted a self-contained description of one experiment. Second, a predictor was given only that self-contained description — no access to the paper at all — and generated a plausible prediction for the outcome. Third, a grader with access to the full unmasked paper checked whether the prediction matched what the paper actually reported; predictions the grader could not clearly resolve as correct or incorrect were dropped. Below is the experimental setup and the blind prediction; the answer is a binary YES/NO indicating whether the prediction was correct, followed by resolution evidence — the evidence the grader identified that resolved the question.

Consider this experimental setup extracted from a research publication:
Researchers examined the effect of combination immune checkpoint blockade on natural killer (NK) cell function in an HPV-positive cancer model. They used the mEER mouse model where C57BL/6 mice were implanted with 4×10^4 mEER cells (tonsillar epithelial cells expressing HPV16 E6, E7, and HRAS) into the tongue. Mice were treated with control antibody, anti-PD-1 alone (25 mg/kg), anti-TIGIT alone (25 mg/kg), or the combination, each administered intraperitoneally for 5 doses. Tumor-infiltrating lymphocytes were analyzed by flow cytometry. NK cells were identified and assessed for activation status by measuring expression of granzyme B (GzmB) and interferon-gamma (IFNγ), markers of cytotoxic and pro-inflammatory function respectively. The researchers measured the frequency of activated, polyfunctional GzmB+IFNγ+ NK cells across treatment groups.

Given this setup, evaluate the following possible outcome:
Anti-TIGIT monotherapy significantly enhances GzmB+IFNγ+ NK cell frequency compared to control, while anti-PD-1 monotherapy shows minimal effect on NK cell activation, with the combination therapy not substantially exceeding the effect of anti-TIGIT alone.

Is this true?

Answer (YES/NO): NO